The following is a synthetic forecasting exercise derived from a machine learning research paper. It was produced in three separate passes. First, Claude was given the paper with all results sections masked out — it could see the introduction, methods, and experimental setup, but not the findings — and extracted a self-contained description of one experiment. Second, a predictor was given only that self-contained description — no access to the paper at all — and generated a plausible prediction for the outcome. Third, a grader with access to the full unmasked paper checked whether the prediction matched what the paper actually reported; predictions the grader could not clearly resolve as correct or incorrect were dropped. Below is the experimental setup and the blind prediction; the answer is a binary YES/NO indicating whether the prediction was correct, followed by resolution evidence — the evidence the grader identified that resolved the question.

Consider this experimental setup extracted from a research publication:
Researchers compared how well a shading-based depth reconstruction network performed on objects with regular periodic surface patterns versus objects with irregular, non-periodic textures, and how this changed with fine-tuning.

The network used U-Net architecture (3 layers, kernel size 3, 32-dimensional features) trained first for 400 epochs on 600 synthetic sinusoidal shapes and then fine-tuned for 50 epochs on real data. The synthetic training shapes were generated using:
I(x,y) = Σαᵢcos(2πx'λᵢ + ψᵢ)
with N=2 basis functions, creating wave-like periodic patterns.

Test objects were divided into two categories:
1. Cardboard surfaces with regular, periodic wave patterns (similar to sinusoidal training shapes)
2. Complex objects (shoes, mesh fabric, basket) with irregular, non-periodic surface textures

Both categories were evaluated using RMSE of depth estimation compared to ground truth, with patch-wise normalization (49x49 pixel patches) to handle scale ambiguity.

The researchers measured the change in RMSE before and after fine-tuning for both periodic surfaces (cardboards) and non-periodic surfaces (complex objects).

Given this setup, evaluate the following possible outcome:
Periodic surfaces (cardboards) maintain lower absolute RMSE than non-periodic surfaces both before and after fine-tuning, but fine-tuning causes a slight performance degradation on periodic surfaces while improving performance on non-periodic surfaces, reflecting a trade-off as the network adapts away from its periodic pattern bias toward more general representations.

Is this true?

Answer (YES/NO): NO